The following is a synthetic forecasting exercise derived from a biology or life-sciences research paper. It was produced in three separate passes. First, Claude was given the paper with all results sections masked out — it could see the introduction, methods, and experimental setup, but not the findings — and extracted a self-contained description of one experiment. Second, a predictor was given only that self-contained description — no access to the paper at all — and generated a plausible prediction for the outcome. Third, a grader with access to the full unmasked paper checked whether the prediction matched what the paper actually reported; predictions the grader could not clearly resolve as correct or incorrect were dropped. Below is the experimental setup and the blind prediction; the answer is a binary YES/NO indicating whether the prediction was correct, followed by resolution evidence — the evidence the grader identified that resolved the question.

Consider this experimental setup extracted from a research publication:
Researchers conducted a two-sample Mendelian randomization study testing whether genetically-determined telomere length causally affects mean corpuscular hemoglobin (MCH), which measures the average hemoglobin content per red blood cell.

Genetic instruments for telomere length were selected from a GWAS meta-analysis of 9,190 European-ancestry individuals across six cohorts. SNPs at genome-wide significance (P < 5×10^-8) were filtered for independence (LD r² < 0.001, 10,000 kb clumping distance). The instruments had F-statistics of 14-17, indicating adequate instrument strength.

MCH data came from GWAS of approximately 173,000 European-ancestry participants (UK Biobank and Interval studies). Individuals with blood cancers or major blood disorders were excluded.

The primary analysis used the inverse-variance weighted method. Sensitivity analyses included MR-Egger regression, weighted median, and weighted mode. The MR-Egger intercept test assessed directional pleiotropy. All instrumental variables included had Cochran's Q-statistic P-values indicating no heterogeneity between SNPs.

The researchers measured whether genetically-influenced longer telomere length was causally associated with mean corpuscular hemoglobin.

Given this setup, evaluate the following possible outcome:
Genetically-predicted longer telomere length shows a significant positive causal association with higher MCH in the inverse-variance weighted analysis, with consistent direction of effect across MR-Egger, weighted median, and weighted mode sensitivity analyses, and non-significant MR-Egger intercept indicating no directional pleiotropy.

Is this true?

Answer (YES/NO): NO